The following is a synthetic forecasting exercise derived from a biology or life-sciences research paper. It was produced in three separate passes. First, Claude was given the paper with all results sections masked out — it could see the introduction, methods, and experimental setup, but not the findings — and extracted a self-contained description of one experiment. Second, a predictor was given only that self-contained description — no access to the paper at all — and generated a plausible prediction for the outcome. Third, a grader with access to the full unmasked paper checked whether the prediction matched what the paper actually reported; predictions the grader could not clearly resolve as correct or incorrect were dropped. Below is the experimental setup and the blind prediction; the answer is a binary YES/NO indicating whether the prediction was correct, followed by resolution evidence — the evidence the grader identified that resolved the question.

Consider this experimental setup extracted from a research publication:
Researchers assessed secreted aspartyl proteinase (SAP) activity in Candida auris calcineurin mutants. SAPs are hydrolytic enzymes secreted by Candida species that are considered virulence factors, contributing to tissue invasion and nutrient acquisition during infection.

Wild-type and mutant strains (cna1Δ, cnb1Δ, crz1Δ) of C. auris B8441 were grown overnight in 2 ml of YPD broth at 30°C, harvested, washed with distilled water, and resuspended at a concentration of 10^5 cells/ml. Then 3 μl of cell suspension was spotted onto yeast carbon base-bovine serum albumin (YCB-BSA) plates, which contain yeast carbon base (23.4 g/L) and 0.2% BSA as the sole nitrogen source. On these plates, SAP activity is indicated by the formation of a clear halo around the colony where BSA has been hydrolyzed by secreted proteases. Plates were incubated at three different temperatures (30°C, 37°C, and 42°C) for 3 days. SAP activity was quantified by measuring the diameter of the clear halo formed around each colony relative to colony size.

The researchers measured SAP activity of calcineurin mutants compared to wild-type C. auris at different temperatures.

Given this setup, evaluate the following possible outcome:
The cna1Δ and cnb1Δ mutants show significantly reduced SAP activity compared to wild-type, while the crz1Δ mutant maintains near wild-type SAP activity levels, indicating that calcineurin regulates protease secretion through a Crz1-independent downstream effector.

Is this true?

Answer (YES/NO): NO